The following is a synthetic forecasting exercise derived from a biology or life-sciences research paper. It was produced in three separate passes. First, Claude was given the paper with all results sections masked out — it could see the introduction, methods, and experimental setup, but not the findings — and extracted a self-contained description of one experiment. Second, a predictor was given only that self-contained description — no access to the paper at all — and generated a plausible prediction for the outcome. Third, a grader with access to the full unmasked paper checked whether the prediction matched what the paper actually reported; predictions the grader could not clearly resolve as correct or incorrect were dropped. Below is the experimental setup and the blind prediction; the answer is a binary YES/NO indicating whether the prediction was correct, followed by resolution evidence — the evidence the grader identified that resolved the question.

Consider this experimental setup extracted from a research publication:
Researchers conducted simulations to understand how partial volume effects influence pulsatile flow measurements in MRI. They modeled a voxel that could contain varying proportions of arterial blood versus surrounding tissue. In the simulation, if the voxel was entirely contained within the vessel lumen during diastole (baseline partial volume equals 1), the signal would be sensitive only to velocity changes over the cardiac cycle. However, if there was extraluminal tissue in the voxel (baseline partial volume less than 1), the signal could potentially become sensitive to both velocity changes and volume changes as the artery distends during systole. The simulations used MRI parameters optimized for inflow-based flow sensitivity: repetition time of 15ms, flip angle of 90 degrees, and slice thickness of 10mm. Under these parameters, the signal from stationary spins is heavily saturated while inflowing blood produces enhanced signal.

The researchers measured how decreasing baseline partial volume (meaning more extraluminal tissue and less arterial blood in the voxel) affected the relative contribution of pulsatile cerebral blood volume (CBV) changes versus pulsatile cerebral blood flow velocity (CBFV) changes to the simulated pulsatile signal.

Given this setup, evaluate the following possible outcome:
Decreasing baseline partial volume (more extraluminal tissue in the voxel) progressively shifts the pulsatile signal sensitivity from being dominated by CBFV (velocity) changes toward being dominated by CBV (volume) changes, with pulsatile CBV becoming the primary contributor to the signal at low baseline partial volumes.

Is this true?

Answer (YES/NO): NO